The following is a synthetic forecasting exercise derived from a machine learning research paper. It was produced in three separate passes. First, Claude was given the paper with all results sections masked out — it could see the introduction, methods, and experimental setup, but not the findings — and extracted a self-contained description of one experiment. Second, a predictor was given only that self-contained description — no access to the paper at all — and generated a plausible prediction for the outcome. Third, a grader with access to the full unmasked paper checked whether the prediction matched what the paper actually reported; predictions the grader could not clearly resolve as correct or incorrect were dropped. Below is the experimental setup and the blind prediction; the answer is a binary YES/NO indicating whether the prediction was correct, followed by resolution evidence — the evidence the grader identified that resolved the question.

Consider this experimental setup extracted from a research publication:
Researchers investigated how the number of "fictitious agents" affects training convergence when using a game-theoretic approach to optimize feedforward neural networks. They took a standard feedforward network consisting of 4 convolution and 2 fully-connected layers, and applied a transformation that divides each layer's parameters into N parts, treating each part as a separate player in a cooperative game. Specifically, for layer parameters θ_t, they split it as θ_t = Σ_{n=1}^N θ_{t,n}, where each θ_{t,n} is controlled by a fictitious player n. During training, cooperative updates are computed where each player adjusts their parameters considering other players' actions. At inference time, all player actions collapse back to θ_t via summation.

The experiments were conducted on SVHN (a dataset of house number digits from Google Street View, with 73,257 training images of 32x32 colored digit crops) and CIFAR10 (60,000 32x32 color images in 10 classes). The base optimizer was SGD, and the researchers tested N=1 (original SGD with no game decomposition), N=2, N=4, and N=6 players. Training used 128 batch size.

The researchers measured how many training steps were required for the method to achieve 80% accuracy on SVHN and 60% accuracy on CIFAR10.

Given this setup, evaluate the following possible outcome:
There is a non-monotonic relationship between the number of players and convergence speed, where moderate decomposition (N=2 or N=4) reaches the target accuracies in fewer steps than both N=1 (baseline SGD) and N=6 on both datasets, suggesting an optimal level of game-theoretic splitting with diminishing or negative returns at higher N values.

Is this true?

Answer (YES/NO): NO